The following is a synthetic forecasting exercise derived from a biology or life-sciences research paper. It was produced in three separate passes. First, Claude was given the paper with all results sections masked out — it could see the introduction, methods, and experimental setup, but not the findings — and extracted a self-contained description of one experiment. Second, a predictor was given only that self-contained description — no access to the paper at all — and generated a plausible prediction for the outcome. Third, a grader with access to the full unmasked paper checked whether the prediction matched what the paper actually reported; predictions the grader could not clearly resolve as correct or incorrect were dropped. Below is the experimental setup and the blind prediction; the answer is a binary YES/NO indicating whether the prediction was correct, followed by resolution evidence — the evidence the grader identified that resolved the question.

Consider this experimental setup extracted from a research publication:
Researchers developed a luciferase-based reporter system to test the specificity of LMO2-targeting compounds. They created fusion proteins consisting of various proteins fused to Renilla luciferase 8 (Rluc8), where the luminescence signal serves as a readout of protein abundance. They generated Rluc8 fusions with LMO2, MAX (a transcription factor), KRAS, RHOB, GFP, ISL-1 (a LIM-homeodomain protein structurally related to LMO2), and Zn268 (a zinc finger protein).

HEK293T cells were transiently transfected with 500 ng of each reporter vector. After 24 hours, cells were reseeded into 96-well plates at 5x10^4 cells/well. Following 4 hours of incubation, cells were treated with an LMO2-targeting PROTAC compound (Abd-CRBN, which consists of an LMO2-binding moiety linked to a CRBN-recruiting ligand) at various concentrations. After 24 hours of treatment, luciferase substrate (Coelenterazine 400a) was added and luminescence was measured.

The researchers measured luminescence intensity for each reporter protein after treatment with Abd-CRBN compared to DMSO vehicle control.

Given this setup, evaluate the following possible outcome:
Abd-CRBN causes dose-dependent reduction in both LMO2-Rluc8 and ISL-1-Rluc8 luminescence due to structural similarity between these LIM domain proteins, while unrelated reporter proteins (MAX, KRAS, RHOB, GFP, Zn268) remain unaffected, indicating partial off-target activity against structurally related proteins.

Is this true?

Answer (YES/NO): NO